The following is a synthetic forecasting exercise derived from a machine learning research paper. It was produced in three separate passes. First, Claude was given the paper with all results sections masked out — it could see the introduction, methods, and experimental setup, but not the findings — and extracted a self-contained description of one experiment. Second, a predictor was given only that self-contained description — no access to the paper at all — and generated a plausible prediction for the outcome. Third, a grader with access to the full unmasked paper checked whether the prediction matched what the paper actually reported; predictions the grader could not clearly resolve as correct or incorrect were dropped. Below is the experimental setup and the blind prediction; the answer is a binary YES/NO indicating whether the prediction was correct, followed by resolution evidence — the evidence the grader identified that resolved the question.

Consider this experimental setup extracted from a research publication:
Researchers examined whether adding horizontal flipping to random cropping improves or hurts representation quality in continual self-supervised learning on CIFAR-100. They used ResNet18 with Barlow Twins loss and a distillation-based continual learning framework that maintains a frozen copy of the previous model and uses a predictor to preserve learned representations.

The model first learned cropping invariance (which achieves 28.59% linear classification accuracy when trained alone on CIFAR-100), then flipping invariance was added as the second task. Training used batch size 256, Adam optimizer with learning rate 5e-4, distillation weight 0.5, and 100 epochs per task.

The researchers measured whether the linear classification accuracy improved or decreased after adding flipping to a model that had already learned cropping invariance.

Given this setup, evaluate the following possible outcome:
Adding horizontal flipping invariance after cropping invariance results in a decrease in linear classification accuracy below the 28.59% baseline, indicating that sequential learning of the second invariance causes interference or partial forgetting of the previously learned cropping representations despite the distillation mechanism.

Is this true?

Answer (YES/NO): YES